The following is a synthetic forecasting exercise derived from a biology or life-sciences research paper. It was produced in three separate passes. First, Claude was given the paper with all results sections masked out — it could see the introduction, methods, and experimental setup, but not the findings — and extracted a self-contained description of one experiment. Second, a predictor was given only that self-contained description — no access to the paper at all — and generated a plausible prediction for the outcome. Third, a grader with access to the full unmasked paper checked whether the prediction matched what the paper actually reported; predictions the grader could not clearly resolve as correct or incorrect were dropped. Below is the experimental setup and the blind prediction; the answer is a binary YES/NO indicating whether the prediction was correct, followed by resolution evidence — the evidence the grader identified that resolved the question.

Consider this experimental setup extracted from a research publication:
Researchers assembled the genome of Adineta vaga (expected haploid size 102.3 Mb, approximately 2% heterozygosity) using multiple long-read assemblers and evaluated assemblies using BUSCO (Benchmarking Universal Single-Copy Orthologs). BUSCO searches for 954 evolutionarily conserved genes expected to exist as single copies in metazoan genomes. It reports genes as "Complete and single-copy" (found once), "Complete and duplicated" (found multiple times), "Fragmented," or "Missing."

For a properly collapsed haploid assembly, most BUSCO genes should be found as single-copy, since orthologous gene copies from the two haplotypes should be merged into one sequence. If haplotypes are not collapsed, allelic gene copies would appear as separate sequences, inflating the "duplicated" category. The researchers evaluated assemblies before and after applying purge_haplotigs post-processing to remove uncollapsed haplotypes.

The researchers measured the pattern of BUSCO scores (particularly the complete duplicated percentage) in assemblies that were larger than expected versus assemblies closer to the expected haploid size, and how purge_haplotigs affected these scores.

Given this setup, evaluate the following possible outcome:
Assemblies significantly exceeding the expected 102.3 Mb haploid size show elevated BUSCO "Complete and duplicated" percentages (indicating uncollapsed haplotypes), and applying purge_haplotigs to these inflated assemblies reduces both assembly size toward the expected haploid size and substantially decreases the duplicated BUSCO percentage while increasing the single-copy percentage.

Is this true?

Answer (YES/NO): YES